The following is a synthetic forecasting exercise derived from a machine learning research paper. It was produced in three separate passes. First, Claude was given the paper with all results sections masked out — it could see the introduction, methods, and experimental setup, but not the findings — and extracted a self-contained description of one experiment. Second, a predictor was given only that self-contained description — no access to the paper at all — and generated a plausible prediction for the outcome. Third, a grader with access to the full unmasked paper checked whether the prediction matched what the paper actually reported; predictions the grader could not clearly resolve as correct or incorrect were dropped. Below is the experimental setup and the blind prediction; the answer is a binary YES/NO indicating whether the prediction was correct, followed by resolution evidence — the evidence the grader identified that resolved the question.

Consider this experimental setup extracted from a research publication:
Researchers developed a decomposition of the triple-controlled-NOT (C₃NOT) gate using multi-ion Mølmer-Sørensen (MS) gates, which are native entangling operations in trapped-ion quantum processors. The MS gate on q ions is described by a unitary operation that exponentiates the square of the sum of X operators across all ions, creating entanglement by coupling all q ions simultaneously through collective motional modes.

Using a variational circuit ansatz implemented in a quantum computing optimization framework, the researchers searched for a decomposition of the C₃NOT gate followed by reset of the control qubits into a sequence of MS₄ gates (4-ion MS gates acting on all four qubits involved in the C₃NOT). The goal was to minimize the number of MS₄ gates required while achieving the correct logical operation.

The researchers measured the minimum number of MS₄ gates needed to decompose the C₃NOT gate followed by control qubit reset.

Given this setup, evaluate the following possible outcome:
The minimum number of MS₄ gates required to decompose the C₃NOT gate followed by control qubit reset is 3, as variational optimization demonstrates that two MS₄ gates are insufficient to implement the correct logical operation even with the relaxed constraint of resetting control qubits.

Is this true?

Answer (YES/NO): NO